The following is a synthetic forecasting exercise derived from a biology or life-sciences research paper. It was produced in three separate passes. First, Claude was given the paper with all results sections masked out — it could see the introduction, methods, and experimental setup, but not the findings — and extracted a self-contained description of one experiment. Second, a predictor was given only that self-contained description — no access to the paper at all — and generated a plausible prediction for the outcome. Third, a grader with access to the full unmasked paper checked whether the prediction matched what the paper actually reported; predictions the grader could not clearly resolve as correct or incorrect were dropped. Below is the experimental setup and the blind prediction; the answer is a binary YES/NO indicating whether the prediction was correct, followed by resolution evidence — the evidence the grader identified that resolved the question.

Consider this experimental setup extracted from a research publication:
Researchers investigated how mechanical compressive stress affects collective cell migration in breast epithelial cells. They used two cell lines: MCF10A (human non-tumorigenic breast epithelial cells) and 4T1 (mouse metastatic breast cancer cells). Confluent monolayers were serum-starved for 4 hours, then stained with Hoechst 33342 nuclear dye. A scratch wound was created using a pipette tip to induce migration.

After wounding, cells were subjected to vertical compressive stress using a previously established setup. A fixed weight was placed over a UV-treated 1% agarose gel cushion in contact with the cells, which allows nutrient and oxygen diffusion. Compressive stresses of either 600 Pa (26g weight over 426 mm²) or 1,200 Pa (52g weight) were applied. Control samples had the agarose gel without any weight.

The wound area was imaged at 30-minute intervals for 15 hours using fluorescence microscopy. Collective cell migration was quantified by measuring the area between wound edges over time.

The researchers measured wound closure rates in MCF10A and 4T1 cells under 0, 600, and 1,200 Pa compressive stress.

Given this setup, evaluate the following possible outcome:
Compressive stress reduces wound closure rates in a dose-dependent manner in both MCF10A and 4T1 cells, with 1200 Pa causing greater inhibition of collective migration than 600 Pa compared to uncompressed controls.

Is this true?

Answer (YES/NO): NO